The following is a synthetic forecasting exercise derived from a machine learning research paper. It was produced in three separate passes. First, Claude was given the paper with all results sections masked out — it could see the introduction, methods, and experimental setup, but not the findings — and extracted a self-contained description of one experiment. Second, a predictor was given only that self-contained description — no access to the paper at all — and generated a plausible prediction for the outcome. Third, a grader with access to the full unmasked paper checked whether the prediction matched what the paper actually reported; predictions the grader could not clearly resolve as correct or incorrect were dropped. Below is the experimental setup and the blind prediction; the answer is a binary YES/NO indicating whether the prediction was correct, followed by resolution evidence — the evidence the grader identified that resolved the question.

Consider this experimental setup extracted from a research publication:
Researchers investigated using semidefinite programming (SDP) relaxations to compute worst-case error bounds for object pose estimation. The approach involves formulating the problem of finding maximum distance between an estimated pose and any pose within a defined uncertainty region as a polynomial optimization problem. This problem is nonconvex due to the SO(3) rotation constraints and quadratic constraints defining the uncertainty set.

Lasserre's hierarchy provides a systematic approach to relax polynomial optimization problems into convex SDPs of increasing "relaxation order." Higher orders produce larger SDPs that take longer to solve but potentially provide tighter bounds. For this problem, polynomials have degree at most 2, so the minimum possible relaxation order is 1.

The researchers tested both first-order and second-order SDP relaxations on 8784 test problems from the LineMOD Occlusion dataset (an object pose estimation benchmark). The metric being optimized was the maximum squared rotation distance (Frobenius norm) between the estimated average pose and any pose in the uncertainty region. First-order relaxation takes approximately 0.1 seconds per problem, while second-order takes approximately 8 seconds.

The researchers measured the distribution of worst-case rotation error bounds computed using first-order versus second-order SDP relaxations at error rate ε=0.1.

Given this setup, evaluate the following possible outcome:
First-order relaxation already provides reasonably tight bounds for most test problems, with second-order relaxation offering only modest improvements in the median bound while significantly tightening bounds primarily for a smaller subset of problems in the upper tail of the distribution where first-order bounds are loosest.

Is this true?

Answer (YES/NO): NO